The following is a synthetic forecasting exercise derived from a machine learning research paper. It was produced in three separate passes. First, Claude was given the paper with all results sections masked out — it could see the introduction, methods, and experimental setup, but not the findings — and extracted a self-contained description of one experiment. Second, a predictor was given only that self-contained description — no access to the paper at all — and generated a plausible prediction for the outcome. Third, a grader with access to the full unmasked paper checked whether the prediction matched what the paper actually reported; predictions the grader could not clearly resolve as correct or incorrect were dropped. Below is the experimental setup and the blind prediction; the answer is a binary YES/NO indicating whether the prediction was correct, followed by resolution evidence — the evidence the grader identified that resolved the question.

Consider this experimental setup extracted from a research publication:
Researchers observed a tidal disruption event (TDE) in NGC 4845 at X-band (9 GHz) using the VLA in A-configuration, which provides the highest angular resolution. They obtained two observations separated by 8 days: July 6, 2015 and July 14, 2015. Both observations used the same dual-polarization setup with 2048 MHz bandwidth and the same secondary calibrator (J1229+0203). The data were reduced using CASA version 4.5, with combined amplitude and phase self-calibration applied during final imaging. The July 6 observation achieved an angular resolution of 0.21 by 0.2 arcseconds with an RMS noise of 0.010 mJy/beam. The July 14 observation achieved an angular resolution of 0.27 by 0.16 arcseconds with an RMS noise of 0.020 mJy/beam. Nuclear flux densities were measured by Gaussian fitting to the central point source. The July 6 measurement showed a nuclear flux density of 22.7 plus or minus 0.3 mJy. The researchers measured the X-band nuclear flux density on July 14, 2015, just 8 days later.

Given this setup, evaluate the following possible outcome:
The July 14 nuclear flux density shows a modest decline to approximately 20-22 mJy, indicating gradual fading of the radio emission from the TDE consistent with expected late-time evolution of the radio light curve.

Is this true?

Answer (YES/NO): NO